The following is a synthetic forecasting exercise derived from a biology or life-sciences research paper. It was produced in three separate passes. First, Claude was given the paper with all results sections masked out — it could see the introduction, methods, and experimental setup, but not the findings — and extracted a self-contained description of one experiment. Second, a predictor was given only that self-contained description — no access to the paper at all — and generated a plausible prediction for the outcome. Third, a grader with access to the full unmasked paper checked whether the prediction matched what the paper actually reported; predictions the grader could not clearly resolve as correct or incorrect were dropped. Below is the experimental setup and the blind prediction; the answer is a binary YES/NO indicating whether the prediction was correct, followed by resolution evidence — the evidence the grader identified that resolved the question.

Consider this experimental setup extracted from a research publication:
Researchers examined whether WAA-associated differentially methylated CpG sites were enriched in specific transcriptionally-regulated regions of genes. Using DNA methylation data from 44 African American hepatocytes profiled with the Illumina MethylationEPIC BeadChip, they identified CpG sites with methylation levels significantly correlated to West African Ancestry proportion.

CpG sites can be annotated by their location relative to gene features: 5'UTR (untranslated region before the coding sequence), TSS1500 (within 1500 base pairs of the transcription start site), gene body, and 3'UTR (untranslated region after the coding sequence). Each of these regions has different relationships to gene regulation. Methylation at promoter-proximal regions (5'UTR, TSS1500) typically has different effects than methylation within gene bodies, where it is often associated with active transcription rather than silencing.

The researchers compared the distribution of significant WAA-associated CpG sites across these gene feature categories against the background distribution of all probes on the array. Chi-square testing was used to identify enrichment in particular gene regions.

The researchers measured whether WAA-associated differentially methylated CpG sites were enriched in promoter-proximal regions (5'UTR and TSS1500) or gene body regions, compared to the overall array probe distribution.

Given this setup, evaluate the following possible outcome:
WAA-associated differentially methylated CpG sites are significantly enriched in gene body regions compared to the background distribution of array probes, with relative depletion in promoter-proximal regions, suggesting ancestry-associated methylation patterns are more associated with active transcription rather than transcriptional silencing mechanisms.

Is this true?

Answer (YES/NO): YES